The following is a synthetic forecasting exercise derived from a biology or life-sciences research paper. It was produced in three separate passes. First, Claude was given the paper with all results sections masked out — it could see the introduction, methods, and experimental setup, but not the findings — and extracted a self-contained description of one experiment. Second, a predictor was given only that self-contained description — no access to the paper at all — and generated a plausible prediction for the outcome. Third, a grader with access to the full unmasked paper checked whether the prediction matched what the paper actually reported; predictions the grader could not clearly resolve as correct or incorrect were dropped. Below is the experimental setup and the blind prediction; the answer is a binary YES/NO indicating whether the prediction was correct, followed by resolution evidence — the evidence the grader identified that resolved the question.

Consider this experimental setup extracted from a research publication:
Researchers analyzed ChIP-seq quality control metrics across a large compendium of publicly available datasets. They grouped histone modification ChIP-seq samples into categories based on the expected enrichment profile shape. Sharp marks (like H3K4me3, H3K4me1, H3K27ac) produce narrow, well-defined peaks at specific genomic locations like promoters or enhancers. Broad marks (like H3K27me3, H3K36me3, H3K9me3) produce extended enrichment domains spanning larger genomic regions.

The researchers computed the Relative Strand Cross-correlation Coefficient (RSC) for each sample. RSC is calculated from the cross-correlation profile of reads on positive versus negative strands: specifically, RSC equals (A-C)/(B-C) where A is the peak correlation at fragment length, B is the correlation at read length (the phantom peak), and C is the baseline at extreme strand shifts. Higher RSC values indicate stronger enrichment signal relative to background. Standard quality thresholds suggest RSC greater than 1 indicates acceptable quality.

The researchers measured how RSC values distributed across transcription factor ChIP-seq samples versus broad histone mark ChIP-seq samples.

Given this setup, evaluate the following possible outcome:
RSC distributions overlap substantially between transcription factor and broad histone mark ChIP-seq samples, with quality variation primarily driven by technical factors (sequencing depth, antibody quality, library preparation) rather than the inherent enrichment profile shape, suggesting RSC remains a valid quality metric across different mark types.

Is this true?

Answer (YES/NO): NO